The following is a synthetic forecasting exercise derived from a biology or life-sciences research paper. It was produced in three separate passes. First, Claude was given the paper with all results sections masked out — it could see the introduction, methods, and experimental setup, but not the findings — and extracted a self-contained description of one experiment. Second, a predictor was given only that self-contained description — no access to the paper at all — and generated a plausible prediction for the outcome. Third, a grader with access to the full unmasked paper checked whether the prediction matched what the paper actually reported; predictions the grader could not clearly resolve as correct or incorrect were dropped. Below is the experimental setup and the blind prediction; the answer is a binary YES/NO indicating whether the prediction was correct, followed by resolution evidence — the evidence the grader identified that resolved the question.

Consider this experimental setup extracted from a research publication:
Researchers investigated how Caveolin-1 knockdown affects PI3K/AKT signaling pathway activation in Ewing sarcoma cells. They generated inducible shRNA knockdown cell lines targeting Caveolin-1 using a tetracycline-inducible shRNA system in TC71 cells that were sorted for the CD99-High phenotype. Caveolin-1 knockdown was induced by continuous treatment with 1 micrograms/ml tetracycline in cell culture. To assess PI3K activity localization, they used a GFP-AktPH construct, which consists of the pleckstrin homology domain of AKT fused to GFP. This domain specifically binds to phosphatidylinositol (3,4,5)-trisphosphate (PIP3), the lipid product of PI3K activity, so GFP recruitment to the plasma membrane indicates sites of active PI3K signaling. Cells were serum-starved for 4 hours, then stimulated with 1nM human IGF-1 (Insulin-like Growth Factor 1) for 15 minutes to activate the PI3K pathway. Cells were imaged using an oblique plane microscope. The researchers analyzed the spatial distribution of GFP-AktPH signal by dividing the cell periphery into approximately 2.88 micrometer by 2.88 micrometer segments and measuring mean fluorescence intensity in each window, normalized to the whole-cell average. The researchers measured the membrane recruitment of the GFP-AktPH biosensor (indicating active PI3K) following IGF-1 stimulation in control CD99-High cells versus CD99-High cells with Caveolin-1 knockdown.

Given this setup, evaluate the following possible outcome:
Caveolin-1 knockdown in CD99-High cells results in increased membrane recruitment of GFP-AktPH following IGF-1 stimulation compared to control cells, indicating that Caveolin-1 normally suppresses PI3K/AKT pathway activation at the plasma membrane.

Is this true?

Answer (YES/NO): NO